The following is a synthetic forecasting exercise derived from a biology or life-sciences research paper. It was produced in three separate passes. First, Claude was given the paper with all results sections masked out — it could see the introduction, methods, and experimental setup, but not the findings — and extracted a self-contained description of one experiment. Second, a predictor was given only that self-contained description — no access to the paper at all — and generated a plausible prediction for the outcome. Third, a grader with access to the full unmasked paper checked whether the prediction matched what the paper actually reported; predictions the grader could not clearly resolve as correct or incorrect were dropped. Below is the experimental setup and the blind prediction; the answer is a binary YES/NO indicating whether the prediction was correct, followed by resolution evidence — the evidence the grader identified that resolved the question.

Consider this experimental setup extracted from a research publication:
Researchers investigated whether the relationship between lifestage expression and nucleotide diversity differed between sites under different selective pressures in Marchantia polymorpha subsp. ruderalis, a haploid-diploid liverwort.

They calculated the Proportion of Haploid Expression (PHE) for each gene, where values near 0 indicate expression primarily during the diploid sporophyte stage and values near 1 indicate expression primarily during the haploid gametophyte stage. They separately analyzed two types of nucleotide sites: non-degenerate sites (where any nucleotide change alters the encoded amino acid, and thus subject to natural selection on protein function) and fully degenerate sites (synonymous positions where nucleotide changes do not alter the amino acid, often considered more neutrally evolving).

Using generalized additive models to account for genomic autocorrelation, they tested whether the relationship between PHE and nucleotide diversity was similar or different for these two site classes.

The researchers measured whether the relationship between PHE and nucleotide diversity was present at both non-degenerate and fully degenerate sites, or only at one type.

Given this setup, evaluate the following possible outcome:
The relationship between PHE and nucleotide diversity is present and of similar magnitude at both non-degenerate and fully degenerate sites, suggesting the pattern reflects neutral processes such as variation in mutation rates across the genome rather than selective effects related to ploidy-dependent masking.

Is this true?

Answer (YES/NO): NO